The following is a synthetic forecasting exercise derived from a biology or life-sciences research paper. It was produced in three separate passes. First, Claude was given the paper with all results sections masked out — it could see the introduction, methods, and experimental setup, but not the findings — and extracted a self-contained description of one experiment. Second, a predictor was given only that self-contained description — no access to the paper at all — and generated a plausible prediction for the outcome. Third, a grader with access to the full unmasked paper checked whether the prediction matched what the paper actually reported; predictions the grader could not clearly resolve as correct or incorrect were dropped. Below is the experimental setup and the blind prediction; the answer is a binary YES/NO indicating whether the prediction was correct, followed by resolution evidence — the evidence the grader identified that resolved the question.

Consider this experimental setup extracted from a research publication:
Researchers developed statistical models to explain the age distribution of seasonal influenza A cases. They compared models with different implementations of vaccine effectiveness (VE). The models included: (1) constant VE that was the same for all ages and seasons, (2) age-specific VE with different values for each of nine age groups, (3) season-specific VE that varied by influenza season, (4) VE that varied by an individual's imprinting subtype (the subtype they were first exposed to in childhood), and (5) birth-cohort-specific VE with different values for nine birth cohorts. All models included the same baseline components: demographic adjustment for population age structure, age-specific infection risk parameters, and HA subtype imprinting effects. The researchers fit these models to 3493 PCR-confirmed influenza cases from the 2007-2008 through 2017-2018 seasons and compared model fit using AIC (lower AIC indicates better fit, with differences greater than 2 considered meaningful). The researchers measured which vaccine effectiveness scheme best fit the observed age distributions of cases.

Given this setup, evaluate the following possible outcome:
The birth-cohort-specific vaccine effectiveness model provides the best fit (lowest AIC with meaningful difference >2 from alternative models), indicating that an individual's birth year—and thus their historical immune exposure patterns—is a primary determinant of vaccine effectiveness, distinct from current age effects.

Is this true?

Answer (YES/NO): NO